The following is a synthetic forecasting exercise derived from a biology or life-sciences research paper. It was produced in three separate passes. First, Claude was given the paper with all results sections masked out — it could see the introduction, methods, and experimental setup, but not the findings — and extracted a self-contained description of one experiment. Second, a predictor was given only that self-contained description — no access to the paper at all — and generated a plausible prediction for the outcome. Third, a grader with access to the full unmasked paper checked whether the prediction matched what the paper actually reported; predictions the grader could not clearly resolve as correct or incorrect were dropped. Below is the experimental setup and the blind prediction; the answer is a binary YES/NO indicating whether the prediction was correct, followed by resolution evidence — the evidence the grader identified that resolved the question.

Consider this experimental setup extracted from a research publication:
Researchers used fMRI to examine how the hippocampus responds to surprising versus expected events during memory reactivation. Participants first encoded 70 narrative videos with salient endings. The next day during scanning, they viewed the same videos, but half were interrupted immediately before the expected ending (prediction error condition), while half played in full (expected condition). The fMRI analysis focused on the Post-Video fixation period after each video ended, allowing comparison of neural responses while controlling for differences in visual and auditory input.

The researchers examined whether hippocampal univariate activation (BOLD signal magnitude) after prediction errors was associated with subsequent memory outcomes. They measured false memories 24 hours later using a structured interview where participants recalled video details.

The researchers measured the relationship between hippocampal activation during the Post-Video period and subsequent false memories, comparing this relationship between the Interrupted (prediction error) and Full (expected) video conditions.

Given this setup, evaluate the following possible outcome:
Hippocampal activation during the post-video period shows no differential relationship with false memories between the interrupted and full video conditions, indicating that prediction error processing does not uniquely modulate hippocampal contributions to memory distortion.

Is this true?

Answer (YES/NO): NO